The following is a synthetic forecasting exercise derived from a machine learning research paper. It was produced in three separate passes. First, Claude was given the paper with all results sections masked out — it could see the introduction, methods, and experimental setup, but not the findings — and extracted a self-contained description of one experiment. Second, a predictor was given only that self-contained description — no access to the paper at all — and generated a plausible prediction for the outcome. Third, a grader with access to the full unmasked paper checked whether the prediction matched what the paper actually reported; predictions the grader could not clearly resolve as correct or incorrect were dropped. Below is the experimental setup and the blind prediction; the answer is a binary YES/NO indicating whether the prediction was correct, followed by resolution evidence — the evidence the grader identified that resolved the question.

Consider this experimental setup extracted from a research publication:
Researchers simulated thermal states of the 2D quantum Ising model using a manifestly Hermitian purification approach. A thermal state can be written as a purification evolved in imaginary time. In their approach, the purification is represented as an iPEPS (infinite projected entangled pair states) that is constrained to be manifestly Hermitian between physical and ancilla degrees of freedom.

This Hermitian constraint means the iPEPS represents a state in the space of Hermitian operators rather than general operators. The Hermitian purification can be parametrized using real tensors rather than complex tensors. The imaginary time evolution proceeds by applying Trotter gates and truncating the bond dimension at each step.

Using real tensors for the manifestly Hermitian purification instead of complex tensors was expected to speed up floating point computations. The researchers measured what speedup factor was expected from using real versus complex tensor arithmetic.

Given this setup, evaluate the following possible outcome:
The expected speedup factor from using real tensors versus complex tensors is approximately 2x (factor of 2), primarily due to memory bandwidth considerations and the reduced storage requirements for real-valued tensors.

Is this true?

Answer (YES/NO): NO